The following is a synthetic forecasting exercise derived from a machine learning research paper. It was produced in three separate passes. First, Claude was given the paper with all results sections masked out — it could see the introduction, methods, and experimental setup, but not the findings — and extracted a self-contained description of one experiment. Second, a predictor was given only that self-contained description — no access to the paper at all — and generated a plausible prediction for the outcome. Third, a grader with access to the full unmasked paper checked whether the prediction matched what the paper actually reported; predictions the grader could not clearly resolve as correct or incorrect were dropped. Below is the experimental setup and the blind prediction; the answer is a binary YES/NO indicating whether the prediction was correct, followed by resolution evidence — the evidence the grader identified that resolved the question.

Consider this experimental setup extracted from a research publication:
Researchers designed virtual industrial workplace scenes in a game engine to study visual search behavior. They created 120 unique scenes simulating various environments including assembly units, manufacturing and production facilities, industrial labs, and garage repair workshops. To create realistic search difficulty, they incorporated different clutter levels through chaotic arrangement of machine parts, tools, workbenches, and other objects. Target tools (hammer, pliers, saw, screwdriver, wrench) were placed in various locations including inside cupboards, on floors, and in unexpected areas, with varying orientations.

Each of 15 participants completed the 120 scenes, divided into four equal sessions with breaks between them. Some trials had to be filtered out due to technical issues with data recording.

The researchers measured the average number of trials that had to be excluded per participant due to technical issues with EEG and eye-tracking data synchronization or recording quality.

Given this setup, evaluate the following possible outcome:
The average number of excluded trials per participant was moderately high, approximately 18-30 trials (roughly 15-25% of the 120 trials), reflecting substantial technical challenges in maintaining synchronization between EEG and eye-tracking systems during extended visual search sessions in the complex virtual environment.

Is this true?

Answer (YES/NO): YES